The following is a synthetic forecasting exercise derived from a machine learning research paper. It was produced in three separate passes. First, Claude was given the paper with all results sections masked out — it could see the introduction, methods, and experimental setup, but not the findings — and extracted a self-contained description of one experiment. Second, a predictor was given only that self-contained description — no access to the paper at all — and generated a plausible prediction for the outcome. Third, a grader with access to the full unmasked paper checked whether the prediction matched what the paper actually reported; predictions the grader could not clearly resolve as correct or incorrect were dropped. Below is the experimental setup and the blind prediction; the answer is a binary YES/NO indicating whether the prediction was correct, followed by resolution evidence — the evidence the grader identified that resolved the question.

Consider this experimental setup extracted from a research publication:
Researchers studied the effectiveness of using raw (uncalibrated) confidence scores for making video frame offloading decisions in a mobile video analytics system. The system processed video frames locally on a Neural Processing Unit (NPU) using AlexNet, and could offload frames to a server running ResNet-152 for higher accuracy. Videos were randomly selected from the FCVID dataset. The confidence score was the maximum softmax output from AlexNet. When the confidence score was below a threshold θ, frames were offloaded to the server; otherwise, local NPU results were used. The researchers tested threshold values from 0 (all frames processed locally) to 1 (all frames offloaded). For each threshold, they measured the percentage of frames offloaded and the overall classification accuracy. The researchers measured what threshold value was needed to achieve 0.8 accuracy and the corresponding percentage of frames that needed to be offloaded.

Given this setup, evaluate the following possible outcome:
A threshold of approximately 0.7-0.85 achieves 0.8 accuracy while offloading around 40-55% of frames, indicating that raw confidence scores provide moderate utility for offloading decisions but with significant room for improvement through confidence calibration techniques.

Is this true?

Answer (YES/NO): NO